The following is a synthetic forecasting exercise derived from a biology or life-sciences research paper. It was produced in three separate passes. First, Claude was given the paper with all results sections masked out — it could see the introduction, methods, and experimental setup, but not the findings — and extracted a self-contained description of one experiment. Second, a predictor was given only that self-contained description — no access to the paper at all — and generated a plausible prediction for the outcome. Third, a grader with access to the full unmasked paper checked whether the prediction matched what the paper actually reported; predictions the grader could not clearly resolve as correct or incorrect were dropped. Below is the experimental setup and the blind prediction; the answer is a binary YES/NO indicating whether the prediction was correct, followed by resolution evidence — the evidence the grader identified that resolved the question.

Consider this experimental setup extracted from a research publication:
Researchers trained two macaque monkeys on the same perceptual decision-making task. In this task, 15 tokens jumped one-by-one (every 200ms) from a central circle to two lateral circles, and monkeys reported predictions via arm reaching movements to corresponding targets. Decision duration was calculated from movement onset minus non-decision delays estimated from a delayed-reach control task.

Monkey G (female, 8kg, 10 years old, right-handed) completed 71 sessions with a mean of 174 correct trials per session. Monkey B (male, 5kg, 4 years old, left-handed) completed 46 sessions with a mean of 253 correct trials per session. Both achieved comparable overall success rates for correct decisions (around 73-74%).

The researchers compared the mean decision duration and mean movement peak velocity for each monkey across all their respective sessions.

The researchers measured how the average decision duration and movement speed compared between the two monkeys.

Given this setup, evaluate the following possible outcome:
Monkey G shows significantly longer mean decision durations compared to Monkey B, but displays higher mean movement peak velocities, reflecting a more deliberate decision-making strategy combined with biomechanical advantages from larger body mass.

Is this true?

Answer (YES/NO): NO